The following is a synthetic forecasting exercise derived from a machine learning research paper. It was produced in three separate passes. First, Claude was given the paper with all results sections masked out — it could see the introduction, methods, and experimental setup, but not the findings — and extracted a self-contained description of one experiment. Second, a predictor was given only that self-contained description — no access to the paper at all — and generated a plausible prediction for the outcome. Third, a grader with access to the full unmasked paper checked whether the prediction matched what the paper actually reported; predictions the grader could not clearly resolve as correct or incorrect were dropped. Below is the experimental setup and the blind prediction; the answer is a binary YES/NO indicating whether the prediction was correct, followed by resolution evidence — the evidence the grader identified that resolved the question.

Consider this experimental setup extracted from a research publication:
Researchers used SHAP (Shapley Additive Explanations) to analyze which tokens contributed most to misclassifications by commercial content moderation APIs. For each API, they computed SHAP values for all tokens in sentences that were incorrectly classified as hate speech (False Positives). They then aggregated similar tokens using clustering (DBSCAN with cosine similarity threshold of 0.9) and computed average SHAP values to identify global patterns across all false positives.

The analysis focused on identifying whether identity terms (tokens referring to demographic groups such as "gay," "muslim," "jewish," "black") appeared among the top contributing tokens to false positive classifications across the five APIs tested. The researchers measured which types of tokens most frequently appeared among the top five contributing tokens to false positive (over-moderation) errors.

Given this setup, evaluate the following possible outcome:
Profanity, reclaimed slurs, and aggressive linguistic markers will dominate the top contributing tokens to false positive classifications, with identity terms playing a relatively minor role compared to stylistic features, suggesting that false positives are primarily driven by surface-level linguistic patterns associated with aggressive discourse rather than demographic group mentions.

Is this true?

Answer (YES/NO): NO